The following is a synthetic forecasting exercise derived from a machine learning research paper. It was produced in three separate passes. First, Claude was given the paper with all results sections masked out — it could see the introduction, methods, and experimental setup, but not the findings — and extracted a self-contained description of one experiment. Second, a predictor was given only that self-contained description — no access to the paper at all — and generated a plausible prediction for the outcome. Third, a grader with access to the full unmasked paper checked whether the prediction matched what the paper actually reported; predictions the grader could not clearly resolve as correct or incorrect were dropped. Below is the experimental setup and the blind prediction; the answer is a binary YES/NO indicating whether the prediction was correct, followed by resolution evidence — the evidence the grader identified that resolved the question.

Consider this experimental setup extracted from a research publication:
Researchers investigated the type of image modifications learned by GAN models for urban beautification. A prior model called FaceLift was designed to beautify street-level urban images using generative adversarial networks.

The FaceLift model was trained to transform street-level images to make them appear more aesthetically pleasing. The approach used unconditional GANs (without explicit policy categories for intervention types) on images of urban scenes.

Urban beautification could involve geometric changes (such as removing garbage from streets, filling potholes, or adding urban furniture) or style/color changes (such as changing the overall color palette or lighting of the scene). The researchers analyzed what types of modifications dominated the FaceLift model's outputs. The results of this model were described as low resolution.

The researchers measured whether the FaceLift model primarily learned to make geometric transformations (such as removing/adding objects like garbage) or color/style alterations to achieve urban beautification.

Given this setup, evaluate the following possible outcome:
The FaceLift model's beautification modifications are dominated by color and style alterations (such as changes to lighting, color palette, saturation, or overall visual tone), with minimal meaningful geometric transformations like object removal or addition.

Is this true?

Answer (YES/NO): YES